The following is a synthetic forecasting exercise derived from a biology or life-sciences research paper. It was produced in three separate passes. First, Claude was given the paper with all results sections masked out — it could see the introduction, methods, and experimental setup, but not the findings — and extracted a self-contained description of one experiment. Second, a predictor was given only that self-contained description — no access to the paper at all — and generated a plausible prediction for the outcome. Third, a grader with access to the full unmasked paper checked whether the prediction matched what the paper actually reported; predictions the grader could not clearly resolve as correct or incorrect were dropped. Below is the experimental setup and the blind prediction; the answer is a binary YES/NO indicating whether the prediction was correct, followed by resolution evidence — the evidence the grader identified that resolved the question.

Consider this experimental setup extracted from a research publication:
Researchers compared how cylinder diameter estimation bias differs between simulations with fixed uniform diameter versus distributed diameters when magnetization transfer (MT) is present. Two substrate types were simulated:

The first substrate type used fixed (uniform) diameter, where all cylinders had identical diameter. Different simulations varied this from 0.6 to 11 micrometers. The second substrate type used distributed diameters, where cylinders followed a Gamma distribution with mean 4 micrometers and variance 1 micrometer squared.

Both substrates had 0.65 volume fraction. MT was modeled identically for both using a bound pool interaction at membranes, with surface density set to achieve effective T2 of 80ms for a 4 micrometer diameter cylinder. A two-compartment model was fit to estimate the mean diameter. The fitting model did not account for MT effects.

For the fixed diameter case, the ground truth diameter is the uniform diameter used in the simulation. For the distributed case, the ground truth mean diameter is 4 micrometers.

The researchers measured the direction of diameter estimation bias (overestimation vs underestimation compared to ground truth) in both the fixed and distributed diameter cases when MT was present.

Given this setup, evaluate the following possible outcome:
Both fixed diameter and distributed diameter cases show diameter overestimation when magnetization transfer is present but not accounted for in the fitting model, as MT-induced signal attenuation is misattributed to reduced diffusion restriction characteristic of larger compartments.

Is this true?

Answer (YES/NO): NO